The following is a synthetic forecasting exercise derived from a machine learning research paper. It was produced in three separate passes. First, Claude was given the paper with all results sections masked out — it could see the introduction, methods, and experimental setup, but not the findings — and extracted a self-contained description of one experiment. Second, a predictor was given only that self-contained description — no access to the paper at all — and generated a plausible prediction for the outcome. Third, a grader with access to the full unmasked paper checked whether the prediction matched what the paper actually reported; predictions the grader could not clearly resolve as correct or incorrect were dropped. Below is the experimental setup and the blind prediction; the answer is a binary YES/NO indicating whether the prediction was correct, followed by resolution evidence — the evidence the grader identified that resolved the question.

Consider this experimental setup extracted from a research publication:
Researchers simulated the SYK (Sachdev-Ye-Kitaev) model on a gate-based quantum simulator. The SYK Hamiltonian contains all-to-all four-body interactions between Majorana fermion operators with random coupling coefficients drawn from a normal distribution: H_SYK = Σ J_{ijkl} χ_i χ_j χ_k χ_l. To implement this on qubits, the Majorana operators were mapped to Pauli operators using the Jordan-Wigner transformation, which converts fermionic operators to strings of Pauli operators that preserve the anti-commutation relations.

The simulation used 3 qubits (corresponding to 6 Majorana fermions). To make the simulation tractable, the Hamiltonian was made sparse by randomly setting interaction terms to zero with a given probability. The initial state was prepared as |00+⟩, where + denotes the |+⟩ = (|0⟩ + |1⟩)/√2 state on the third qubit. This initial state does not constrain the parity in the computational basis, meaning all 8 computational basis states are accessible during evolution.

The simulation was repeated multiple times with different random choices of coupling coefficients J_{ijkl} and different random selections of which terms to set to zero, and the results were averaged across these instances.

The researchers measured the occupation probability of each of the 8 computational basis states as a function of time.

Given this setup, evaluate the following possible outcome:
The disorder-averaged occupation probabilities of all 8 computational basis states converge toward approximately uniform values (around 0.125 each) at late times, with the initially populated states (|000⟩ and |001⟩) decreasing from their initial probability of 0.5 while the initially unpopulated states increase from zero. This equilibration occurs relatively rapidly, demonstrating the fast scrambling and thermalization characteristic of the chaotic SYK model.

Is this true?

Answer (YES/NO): YES